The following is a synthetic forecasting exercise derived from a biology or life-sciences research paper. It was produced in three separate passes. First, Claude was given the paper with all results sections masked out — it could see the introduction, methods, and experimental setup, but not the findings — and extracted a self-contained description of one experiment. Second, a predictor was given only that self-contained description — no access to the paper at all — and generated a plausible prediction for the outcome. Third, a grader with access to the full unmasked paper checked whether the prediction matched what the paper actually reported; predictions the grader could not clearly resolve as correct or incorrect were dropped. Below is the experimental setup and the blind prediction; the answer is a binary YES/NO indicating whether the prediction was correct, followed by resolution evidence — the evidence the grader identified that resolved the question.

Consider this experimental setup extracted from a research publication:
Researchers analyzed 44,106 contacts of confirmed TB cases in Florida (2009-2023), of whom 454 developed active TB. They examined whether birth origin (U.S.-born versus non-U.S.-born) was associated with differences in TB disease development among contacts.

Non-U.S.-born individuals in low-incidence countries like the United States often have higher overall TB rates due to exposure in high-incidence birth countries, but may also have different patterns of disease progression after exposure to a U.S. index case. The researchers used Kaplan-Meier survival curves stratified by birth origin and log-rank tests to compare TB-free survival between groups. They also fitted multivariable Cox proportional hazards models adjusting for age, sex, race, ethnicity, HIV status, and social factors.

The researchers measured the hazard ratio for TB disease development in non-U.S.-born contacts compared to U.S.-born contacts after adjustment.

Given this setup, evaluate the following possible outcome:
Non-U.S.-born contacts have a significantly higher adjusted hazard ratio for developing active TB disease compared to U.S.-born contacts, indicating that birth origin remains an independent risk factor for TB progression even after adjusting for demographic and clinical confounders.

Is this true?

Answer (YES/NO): NO